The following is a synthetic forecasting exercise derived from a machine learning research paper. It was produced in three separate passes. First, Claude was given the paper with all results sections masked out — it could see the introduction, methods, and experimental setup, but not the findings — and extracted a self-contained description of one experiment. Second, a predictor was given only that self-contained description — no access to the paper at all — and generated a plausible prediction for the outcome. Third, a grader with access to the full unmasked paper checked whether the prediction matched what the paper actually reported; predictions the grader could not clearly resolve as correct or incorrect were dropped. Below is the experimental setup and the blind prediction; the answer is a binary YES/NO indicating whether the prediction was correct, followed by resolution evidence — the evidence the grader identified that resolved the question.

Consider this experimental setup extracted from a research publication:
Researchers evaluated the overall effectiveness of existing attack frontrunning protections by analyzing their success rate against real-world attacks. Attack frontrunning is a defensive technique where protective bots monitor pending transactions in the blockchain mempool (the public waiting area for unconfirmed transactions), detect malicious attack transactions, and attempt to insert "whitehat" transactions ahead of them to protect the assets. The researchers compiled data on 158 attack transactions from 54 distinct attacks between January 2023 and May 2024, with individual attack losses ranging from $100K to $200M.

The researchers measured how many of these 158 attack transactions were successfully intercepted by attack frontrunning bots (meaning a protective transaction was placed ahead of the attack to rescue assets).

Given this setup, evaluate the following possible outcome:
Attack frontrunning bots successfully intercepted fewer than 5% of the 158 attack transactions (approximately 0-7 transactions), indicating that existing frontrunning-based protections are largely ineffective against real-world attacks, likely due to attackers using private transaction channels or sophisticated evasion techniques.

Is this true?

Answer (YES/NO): NO